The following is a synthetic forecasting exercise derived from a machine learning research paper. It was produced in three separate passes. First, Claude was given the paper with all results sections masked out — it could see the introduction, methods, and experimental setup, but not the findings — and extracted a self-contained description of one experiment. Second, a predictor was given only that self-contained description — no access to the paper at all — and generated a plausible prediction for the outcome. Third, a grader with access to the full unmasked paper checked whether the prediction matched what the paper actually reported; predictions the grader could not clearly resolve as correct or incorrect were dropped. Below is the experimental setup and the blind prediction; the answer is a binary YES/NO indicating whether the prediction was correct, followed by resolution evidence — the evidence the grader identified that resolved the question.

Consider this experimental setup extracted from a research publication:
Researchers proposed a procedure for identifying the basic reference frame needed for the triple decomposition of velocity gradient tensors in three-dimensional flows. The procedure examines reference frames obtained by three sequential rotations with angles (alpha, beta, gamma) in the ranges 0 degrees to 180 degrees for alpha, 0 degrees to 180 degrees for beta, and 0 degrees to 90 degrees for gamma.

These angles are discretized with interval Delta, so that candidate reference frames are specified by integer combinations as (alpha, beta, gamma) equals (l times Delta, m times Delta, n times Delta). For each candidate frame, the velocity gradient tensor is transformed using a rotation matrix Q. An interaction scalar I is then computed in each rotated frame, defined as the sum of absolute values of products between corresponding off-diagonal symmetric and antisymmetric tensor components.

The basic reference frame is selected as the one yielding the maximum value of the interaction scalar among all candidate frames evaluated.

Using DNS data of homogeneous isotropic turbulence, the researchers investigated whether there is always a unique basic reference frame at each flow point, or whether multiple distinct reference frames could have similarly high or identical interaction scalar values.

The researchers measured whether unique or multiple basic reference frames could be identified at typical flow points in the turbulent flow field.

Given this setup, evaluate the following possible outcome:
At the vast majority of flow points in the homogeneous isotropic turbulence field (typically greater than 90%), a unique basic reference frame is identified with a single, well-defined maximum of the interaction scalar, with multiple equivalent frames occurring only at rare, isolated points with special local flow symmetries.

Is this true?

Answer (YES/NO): NO